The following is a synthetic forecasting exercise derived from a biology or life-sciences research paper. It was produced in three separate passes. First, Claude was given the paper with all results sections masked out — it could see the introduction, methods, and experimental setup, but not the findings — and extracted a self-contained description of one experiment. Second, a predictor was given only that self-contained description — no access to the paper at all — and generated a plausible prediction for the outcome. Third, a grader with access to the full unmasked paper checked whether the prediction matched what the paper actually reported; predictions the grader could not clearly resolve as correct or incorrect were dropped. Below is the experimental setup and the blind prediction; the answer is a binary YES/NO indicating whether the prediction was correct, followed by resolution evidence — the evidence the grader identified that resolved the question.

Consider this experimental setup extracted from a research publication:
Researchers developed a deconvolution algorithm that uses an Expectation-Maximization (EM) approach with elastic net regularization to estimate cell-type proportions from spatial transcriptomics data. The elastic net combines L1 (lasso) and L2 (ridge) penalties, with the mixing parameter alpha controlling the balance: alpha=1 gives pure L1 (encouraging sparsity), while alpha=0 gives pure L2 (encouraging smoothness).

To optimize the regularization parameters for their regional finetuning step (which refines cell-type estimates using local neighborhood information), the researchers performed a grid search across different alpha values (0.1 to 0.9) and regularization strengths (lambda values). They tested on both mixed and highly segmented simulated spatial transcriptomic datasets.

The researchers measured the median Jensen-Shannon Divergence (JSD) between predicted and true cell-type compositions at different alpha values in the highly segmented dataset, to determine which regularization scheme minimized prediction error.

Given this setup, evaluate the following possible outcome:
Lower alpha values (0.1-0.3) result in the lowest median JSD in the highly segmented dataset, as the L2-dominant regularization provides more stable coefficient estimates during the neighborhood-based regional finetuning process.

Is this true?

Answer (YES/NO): NO